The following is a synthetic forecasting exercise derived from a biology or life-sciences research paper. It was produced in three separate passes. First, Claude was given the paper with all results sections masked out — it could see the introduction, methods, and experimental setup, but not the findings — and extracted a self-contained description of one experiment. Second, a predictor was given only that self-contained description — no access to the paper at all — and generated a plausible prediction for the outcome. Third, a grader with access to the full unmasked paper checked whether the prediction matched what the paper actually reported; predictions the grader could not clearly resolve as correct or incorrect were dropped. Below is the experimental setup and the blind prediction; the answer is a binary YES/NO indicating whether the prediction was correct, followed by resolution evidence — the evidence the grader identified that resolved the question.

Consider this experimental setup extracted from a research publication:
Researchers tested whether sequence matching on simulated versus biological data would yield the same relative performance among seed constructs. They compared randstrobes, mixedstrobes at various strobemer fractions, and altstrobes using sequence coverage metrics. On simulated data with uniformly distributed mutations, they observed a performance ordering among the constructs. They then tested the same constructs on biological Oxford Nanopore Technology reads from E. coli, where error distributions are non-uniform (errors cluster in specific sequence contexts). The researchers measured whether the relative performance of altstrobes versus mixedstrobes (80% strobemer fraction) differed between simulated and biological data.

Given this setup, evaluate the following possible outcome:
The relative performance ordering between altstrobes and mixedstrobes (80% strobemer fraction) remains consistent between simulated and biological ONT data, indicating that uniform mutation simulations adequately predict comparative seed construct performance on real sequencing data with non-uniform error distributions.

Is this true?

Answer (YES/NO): NO